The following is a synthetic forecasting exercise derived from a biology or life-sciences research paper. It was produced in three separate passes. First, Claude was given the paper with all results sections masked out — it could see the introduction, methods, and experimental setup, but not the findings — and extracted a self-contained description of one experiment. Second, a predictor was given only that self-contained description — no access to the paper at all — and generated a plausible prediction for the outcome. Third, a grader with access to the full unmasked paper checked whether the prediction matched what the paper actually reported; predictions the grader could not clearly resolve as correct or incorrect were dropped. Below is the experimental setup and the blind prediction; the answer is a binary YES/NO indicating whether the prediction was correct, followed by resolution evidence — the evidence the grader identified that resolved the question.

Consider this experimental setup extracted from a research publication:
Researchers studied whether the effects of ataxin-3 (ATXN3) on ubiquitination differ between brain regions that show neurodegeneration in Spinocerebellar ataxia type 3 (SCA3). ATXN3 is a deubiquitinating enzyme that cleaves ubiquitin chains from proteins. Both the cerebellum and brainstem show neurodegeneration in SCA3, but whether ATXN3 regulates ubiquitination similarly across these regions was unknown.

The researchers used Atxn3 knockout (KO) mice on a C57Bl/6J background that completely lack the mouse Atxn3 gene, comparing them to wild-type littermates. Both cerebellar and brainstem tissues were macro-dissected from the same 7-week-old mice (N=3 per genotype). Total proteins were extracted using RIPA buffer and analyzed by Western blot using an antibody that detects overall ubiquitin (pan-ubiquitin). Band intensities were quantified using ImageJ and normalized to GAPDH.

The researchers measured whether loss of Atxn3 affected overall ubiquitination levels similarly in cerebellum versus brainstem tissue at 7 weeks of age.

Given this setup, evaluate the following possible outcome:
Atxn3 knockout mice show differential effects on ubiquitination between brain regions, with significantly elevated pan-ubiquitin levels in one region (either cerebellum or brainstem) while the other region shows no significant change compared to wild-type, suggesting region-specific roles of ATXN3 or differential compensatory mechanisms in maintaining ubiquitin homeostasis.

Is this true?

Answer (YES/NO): NO